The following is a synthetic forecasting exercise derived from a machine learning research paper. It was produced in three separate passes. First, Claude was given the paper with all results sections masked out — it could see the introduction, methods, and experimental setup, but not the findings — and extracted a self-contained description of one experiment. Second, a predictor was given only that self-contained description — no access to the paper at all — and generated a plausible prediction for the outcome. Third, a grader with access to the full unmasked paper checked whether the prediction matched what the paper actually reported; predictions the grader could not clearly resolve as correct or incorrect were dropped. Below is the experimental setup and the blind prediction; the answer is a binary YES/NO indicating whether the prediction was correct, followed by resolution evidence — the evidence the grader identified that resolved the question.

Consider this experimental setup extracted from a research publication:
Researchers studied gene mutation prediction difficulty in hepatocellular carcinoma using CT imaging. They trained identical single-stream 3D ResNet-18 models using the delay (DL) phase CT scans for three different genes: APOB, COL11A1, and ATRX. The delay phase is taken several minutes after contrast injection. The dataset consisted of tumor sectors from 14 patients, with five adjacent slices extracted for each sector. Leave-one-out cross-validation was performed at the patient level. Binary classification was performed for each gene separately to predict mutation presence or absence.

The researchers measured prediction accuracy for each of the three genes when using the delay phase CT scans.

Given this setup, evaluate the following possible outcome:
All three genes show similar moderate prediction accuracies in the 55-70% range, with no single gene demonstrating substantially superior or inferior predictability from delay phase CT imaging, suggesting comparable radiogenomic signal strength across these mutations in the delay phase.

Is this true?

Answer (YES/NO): NO